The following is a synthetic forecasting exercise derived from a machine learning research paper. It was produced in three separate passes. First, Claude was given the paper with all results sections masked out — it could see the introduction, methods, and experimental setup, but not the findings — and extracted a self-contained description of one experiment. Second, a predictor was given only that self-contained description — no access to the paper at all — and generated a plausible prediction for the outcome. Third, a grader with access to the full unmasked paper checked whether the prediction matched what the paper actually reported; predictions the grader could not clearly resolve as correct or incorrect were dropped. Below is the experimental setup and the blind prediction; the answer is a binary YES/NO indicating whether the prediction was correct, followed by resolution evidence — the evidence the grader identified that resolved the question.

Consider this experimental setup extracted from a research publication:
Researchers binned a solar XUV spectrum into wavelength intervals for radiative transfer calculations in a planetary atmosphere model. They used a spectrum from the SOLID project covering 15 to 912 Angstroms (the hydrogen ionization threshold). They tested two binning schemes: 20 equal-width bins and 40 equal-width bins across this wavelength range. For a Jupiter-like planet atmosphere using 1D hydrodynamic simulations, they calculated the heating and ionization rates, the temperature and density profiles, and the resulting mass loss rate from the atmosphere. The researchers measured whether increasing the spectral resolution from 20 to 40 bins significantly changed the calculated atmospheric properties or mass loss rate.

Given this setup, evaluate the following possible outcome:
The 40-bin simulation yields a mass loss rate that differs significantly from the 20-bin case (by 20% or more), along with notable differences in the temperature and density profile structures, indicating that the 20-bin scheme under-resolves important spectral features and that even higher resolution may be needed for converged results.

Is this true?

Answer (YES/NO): NO